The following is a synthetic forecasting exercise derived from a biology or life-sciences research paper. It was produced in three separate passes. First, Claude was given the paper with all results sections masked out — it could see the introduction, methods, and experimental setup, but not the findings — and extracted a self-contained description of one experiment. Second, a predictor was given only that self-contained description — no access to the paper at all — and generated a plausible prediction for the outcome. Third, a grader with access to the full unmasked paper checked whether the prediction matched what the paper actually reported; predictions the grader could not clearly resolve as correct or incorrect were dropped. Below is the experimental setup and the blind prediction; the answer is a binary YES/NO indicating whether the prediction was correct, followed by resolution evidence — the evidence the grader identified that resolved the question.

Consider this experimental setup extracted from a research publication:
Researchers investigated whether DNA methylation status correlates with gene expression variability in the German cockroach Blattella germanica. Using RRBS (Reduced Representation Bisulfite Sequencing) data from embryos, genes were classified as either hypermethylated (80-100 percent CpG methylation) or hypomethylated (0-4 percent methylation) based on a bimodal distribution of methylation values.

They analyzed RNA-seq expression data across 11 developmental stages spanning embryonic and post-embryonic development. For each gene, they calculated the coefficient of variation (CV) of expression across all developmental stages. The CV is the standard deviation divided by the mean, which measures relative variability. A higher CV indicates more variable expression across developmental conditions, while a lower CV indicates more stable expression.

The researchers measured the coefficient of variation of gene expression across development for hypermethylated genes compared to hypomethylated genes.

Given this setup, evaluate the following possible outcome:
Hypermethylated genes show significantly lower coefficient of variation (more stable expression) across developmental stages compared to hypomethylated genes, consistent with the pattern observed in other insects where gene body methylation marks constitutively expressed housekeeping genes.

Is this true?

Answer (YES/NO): YES